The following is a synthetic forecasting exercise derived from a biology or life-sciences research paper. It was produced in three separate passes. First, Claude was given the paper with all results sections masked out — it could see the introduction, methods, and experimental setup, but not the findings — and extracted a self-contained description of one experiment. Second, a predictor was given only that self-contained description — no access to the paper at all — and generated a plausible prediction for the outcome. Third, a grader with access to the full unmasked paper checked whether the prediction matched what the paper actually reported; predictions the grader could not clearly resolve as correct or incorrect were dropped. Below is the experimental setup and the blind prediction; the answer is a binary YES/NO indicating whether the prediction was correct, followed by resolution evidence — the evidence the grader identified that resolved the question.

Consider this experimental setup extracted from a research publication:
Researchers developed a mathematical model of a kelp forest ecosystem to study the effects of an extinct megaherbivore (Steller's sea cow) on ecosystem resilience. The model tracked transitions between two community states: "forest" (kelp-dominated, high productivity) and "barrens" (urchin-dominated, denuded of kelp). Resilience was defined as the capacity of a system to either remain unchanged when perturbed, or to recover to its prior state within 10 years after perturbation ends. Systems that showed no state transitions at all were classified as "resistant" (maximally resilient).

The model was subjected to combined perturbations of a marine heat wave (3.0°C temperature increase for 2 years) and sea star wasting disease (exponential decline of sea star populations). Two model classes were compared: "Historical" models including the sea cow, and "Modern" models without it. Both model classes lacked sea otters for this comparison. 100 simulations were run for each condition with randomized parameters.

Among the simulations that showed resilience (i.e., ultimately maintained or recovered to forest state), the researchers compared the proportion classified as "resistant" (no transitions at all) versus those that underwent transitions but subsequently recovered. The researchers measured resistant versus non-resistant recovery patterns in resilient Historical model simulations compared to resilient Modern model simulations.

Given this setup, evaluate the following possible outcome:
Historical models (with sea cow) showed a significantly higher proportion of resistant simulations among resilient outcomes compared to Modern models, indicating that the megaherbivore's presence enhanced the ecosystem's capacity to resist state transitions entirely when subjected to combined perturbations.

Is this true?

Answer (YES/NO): YES